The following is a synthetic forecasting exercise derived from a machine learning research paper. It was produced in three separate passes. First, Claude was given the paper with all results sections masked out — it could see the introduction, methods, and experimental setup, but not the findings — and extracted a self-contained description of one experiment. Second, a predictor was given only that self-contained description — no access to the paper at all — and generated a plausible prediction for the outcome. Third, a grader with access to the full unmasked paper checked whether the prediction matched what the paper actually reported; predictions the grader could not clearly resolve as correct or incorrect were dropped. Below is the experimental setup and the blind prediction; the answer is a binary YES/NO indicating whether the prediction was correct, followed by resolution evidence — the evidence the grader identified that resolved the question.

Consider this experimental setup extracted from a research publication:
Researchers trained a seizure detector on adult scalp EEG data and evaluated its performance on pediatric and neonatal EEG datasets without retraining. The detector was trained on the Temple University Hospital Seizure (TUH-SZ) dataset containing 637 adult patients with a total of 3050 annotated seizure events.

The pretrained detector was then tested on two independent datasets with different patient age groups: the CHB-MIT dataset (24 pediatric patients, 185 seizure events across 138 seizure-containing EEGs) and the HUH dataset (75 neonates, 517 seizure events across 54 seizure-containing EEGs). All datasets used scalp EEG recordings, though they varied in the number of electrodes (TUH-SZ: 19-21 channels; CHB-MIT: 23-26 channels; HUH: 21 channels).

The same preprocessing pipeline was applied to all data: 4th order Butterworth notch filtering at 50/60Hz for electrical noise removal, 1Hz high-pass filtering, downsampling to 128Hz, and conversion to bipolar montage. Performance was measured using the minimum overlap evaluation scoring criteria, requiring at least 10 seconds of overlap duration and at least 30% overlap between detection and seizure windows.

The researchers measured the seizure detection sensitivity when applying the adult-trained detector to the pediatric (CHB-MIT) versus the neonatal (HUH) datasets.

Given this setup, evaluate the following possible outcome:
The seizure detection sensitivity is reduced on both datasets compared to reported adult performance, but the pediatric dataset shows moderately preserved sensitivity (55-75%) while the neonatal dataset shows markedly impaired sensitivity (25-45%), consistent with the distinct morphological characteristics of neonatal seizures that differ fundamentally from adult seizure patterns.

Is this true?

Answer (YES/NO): NO